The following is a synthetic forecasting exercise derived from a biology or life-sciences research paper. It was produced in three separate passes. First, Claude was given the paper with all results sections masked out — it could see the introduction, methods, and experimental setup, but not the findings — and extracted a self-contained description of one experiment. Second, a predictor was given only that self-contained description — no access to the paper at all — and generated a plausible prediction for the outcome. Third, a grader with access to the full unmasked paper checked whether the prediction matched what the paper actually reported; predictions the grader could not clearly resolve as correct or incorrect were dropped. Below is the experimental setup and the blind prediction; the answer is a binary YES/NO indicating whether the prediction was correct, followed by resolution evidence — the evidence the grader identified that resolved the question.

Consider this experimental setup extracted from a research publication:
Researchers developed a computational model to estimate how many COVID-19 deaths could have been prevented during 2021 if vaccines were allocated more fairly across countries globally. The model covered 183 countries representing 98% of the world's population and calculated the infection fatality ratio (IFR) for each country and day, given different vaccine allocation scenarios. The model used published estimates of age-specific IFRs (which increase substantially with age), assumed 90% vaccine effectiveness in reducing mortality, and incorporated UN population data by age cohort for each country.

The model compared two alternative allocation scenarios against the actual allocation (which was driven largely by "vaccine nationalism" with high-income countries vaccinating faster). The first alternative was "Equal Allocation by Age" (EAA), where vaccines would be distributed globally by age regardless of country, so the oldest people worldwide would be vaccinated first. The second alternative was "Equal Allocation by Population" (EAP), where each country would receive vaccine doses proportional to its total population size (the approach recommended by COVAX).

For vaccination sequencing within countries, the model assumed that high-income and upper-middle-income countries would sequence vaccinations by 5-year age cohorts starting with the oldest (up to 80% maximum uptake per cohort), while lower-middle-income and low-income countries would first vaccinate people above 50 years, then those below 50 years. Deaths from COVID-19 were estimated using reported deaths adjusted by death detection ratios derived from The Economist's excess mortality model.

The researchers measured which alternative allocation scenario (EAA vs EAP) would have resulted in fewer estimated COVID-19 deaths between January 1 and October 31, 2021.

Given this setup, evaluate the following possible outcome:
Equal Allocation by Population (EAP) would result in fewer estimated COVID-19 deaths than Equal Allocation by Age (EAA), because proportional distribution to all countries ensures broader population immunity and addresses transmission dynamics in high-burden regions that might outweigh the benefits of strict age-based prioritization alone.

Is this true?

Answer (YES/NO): YES